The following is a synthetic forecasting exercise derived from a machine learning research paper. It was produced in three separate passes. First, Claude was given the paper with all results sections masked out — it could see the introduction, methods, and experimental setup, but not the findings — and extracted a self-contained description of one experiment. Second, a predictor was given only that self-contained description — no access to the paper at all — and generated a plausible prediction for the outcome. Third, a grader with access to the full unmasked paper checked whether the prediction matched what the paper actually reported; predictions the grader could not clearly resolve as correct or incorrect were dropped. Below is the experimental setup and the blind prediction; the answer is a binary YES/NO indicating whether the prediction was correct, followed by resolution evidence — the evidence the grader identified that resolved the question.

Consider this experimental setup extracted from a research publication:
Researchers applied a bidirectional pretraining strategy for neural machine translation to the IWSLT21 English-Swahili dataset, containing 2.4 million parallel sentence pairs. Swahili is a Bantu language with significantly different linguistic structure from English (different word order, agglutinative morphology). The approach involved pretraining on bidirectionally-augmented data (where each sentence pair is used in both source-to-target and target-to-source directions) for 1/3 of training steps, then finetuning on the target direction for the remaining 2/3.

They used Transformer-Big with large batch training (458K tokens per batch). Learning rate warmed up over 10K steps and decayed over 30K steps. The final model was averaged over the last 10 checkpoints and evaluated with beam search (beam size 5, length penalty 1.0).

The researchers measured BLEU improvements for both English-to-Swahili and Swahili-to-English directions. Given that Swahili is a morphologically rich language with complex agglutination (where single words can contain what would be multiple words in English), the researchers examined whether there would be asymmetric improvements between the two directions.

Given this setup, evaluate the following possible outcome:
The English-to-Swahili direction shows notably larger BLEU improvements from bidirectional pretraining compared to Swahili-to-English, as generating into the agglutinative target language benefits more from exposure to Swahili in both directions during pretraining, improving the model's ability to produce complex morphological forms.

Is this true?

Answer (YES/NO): NO